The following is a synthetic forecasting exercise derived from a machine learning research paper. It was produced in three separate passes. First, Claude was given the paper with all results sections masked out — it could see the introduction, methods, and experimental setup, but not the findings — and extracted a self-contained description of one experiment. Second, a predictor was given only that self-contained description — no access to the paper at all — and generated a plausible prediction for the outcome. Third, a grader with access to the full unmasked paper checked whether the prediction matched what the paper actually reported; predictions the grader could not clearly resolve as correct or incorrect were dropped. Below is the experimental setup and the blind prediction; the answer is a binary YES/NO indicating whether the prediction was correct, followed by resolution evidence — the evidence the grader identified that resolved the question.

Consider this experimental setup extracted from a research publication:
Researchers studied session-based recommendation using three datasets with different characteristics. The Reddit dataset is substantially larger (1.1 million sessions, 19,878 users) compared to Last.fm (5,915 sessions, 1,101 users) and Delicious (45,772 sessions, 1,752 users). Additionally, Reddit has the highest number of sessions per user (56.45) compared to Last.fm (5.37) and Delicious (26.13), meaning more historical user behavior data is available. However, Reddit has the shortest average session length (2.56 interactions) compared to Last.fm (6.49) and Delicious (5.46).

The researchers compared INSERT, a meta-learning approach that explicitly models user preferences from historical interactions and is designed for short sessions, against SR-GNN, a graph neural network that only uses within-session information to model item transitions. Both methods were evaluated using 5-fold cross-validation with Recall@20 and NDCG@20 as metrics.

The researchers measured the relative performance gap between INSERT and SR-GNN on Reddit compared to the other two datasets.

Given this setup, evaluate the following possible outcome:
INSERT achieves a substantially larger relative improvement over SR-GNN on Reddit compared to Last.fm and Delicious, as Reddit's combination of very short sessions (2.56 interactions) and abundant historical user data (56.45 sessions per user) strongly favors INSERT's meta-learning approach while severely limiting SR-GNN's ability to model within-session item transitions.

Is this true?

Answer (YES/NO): YES